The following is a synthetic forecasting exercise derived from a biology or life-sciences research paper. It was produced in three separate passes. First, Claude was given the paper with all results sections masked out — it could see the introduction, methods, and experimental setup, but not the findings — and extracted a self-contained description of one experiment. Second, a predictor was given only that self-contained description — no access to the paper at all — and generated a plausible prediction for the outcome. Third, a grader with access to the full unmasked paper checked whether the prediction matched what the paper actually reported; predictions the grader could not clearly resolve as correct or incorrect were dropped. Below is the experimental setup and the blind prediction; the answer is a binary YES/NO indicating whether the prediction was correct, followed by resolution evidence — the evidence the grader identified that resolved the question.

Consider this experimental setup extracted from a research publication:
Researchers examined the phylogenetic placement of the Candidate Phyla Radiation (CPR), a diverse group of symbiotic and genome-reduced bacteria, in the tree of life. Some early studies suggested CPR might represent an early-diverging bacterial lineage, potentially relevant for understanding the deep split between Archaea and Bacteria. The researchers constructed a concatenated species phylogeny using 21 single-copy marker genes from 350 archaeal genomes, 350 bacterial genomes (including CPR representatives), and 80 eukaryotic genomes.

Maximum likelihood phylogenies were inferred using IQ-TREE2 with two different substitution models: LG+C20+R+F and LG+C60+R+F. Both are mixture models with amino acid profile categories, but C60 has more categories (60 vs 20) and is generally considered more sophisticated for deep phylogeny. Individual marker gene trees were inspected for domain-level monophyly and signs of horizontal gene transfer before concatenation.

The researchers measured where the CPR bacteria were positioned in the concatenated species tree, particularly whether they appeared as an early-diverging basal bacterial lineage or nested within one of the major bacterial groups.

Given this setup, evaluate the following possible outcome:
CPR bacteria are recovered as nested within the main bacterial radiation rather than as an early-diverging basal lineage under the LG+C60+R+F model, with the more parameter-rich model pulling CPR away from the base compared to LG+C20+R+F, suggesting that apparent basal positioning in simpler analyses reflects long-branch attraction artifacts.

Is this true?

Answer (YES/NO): NO